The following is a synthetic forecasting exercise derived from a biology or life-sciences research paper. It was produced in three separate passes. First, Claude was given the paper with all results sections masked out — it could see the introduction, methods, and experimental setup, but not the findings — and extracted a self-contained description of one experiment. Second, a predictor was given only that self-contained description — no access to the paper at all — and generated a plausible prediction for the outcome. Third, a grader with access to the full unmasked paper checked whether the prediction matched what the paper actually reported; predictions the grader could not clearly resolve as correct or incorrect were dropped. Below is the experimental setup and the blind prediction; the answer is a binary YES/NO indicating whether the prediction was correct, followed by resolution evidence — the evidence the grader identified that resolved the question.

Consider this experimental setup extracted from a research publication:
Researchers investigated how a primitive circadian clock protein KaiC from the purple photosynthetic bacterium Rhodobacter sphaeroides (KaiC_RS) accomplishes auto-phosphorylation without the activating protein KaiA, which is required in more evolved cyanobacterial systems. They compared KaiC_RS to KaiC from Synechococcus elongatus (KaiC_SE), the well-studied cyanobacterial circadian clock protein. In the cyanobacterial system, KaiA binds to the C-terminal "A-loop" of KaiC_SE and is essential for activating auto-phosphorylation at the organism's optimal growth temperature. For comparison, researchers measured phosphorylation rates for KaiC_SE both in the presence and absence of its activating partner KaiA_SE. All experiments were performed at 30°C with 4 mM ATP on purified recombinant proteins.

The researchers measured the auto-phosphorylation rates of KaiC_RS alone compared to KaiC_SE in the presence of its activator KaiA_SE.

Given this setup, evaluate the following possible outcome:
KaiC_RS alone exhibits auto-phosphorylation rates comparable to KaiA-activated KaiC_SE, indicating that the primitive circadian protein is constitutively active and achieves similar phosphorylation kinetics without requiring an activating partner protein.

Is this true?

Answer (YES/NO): NO